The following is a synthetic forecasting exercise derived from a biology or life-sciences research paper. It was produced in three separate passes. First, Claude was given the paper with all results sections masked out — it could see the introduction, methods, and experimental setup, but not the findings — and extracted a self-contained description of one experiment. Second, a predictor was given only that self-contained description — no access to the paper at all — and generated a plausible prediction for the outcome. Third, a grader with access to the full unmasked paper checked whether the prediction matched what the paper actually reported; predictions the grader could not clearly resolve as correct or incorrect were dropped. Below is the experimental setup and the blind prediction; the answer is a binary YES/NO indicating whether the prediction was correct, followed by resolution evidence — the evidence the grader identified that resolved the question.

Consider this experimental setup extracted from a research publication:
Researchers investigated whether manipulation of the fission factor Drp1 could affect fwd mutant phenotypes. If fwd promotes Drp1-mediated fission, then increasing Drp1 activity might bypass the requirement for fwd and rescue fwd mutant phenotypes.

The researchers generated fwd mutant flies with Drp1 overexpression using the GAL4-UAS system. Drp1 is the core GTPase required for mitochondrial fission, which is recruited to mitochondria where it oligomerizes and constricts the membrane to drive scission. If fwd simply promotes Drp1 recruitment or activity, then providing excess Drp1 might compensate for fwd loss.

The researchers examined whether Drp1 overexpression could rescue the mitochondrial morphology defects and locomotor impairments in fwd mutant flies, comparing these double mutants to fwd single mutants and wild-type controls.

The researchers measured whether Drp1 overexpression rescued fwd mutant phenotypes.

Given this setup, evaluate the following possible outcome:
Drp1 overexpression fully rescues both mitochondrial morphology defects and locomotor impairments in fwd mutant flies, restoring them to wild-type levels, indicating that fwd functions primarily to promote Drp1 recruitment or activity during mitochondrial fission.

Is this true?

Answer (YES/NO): NO